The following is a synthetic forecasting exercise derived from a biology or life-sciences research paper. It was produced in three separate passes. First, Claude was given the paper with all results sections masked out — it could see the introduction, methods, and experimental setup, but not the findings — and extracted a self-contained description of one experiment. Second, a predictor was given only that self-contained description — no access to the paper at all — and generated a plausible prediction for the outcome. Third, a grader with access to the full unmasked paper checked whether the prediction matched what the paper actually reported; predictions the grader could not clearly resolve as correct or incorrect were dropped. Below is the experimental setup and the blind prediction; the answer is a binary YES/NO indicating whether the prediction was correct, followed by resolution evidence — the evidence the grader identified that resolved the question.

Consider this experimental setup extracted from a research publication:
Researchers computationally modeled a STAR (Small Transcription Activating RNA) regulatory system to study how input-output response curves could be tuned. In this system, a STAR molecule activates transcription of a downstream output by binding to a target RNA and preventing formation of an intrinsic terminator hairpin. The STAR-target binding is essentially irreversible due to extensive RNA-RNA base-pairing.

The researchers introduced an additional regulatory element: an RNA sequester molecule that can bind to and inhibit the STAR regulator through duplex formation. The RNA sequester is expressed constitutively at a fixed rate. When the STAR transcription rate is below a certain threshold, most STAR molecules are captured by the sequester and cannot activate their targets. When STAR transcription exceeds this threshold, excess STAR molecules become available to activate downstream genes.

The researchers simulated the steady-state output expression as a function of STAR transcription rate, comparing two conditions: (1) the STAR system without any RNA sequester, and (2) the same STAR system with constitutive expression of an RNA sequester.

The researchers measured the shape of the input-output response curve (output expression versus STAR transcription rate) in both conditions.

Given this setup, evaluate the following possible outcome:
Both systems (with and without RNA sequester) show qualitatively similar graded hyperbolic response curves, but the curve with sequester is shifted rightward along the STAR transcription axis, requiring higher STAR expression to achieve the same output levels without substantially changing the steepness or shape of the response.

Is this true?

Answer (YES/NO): NO